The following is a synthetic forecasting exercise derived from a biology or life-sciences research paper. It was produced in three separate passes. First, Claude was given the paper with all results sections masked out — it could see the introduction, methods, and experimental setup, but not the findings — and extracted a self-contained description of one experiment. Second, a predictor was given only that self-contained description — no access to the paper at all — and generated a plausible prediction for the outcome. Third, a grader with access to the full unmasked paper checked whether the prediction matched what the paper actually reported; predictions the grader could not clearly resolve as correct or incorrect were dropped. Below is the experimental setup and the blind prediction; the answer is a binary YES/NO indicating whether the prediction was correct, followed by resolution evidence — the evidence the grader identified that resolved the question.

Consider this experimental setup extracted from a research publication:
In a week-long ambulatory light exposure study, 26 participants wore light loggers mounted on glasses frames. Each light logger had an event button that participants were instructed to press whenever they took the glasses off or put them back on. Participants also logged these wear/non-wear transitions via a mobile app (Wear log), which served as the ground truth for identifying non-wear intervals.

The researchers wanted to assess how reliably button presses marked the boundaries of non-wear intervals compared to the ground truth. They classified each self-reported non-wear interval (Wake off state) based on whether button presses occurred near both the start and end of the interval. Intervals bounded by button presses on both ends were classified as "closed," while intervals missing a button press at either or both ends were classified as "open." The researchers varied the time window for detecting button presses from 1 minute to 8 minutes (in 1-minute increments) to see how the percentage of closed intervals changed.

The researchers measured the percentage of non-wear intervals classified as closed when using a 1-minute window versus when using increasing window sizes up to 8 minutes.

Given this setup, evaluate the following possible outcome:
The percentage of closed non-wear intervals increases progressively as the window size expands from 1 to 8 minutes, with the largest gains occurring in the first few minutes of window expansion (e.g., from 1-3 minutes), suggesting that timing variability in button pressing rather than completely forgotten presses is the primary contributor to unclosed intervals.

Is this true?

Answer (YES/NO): NO